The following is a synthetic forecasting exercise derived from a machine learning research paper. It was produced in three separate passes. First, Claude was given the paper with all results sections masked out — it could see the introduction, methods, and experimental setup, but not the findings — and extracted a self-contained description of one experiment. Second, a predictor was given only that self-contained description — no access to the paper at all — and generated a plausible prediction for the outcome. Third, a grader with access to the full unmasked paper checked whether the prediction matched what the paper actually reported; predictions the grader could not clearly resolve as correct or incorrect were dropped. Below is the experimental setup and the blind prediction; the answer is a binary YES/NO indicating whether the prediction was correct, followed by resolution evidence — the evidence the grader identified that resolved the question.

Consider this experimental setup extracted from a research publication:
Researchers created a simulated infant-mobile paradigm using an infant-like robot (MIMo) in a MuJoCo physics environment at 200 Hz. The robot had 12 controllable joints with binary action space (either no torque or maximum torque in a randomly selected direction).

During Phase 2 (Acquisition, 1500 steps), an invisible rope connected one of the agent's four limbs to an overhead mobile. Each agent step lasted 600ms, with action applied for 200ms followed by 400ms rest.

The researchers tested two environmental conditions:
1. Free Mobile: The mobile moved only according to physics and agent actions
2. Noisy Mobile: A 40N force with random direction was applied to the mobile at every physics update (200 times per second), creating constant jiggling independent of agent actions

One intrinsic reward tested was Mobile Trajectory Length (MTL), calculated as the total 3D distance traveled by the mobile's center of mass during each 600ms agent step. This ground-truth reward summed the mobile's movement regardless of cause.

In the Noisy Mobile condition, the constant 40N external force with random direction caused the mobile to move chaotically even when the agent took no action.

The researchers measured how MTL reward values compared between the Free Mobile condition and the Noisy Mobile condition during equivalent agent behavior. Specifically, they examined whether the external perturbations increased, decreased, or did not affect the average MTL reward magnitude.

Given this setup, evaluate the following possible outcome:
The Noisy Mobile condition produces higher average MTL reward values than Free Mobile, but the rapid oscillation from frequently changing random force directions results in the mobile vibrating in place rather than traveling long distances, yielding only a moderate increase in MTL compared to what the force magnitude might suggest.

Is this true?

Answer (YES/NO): NO